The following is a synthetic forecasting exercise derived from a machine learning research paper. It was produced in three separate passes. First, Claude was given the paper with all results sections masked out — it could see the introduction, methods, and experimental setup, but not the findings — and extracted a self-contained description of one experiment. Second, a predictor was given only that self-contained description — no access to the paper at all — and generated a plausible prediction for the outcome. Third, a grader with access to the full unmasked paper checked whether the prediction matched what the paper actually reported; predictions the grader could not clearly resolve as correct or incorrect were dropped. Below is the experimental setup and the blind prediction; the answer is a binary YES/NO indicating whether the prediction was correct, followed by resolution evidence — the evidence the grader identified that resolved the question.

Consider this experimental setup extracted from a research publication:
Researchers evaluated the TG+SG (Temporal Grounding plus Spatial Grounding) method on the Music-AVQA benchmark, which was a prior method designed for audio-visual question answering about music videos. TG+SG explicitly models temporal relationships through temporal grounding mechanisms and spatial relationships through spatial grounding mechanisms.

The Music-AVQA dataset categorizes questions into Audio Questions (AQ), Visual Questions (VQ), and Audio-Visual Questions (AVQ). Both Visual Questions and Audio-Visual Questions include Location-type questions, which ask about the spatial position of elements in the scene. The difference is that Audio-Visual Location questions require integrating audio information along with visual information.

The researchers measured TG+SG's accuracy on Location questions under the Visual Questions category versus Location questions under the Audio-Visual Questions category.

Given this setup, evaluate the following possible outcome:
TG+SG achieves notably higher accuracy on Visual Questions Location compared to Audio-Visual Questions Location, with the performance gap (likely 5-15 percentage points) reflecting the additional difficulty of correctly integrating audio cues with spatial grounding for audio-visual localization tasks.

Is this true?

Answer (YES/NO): YES